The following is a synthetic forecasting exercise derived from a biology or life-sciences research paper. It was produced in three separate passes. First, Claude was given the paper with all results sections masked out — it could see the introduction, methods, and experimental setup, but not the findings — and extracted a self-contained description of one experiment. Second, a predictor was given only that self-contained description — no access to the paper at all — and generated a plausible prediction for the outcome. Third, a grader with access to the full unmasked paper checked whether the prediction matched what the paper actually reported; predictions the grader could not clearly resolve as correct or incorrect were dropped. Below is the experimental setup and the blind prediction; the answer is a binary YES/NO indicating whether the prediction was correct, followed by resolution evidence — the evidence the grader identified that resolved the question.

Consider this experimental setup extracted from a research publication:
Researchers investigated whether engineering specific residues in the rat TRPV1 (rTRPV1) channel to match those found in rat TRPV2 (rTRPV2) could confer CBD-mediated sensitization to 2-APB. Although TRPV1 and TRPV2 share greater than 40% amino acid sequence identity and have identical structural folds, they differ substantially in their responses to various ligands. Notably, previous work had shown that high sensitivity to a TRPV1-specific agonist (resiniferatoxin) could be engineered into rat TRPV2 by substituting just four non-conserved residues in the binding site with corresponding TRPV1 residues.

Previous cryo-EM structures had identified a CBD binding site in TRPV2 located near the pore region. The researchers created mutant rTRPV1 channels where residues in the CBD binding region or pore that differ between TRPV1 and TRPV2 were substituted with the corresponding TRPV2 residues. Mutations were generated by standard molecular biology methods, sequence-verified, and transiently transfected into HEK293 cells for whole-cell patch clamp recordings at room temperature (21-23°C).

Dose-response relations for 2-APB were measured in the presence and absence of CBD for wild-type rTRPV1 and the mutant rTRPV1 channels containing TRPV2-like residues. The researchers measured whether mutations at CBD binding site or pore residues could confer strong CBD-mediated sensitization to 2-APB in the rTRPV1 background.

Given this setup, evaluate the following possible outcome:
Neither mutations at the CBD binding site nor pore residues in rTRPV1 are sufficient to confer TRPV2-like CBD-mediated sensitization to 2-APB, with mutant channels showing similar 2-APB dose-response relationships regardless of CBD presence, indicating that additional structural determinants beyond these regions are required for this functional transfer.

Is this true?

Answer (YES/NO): YES